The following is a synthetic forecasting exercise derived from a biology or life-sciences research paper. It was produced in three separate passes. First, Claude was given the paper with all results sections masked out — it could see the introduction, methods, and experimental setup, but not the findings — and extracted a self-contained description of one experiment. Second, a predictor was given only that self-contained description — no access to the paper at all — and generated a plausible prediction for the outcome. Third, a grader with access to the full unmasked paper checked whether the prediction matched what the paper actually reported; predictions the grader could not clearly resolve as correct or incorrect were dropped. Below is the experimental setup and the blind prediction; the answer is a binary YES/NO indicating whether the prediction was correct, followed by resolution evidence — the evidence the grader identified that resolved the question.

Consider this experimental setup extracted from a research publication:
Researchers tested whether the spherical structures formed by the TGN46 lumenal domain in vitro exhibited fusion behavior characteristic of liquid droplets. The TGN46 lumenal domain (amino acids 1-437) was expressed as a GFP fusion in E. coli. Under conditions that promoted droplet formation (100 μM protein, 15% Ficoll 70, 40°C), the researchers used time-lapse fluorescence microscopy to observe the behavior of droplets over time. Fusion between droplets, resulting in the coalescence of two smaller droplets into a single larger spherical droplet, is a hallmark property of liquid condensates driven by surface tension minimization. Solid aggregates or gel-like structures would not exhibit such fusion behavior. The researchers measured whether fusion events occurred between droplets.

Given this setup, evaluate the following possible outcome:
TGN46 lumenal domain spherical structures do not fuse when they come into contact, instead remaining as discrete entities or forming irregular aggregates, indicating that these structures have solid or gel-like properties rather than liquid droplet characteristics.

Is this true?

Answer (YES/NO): NO